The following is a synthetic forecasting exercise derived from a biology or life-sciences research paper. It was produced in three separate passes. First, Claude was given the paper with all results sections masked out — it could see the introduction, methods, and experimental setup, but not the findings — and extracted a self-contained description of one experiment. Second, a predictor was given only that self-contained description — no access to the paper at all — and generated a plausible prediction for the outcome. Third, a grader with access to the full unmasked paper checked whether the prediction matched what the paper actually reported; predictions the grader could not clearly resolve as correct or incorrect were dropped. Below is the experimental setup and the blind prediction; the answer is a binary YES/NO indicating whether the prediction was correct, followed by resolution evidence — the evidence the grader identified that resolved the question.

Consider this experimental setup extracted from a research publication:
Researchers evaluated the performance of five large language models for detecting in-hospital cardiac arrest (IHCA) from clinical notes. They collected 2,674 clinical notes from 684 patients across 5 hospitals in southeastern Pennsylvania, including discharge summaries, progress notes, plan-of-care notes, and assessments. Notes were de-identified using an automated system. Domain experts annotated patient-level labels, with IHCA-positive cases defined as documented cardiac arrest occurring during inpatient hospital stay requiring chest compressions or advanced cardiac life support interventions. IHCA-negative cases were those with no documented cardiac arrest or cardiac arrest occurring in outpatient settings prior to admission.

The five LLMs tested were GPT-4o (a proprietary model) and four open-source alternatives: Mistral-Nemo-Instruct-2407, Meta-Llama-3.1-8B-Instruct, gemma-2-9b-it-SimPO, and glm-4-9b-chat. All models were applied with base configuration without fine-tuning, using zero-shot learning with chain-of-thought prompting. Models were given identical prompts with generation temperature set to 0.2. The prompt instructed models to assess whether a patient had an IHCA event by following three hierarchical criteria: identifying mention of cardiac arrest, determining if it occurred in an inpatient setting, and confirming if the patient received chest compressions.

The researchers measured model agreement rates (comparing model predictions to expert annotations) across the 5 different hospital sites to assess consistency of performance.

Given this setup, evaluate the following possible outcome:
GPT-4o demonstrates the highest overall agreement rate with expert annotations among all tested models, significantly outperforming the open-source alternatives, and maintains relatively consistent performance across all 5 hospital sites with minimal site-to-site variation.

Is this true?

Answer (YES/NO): NO